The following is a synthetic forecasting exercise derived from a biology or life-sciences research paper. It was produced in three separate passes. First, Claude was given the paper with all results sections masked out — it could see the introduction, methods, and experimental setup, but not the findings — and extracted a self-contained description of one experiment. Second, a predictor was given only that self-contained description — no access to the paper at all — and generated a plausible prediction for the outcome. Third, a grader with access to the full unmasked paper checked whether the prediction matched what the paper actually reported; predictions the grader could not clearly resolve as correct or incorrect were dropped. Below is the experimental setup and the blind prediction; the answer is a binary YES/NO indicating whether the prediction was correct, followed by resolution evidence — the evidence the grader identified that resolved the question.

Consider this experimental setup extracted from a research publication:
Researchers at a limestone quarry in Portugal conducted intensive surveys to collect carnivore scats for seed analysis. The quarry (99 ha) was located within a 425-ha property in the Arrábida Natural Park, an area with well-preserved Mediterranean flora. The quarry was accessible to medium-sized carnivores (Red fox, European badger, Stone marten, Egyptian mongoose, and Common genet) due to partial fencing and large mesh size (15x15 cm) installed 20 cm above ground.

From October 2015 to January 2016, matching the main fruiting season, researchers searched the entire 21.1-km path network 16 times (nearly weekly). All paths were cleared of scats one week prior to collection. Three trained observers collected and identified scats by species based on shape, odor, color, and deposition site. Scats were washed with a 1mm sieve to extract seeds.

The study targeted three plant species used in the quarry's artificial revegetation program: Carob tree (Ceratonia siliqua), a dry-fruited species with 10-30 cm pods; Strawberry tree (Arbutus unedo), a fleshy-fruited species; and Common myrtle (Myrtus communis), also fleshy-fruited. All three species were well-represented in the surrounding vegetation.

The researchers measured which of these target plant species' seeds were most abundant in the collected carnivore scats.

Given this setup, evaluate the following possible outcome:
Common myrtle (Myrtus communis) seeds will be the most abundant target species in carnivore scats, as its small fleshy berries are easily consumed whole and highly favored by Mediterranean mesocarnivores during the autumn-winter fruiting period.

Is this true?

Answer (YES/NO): NO